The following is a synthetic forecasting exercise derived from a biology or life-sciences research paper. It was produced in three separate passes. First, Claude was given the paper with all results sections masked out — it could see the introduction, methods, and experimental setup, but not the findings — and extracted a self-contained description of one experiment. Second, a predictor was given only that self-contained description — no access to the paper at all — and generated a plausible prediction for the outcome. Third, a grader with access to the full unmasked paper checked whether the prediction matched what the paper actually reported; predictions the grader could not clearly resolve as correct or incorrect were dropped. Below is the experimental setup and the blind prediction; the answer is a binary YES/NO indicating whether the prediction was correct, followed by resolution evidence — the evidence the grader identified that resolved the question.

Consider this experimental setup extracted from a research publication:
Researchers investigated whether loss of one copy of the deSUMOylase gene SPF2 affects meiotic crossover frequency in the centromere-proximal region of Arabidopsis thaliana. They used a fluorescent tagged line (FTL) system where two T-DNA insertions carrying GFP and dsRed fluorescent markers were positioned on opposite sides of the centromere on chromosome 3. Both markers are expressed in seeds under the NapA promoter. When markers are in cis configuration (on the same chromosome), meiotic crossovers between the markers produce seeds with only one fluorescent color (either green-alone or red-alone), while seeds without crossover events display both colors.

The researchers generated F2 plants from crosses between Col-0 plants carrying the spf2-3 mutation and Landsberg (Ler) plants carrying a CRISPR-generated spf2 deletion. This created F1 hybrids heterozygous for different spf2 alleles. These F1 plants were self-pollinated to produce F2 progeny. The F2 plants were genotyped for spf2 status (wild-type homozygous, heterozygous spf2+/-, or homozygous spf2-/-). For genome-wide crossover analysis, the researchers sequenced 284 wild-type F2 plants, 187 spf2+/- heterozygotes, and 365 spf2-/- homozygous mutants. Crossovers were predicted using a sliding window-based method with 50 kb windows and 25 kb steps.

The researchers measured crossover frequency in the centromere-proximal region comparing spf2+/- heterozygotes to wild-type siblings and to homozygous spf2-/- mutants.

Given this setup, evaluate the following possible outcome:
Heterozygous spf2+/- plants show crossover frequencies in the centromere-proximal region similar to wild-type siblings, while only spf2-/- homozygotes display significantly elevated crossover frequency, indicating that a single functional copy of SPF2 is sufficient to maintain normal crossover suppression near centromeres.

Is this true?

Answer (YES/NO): NO